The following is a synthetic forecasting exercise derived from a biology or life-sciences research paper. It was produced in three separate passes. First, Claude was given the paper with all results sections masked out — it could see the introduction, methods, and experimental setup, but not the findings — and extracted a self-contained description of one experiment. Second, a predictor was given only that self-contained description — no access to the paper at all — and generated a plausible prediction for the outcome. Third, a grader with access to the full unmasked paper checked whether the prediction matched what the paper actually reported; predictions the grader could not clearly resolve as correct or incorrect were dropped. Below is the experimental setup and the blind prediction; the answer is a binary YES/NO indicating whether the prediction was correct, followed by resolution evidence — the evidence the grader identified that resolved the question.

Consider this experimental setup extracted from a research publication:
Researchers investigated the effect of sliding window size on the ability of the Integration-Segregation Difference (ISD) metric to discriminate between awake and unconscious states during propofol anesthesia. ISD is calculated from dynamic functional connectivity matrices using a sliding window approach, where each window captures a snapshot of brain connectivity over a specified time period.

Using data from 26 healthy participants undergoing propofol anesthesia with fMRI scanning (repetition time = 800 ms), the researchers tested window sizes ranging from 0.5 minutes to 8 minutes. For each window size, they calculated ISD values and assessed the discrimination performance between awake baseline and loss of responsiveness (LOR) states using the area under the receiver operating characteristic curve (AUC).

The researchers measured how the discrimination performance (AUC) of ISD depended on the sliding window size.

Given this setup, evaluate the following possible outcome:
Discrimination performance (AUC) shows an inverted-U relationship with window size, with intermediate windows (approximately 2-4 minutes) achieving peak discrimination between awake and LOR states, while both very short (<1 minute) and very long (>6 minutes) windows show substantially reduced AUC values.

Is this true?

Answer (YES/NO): NO